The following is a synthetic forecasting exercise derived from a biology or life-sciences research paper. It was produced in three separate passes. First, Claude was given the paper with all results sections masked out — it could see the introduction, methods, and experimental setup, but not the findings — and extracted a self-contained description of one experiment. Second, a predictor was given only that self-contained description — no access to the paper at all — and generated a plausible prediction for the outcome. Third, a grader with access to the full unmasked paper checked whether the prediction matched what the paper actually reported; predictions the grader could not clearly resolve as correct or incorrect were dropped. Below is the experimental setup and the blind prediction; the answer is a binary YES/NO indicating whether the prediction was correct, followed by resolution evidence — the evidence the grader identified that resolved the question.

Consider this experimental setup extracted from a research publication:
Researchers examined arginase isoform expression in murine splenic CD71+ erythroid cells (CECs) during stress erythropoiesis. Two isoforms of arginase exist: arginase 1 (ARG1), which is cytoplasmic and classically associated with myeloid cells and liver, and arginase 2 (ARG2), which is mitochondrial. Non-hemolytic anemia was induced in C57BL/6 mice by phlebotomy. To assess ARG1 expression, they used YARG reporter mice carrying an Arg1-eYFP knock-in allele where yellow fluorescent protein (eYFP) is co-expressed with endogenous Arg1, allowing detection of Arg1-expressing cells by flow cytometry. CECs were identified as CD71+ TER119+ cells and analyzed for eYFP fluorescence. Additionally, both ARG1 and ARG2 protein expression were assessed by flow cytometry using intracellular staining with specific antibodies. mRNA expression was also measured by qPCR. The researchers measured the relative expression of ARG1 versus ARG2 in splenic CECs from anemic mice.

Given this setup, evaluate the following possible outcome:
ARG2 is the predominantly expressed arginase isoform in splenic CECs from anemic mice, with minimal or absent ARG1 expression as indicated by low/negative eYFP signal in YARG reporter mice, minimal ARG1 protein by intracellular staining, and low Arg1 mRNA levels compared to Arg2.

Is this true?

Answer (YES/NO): YES